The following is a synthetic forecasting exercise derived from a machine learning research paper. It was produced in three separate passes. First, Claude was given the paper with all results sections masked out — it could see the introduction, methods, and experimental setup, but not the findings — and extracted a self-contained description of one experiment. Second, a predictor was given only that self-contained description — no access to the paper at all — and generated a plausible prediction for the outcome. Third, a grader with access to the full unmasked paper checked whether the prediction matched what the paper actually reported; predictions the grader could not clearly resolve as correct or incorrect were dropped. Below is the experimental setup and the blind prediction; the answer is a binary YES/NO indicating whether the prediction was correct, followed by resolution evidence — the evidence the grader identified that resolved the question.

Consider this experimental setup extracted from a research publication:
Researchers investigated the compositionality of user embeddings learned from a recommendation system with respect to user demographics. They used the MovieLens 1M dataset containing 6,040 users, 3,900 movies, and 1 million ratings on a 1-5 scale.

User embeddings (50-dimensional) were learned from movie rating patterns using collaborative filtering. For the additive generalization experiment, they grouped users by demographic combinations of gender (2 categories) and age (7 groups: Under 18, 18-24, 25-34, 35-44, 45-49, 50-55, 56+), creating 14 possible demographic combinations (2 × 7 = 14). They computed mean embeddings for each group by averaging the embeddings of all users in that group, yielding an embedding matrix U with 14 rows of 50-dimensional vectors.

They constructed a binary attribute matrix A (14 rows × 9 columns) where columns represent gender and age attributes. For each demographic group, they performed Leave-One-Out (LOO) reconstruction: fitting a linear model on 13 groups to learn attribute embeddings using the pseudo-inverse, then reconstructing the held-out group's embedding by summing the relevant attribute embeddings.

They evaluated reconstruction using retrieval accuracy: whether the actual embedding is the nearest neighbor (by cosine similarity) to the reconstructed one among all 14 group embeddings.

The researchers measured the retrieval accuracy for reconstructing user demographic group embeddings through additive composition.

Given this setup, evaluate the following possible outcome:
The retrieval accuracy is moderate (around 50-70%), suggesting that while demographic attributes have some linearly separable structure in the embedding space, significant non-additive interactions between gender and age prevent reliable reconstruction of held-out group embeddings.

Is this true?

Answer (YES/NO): NO